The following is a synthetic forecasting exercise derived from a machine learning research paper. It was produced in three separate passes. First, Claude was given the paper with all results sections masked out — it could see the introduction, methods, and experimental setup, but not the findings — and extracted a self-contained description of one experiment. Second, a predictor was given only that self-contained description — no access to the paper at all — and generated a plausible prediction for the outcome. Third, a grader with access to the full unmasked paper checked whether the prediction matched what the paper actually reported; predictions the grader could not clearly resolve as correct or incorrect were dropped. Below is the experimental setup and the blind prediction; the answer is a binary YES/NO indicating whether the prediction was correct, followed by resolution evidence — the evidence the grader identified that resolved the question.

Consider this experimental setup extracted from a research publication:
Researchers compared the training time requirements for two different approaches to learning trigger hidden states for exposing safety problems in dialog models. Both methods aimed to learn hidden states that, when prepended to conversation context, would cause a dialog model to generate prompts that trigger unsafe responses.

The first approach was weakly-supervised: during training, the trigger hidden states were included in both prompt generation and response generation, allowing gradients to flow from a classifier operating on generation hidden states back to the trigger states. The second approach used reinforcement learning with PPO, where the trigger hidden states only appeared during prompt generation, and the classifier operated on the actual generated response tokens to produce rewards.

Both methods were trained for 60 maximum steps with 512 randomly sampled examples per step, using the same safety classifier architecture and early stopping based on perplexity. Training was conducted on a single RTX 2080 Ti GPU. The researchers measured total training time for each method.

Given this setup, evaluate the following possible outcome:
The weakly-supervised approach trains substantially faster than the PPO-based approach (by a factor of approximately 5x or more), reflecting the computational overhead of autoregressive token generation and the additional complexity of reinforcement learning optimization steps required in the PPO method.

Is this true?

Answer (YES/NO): NO